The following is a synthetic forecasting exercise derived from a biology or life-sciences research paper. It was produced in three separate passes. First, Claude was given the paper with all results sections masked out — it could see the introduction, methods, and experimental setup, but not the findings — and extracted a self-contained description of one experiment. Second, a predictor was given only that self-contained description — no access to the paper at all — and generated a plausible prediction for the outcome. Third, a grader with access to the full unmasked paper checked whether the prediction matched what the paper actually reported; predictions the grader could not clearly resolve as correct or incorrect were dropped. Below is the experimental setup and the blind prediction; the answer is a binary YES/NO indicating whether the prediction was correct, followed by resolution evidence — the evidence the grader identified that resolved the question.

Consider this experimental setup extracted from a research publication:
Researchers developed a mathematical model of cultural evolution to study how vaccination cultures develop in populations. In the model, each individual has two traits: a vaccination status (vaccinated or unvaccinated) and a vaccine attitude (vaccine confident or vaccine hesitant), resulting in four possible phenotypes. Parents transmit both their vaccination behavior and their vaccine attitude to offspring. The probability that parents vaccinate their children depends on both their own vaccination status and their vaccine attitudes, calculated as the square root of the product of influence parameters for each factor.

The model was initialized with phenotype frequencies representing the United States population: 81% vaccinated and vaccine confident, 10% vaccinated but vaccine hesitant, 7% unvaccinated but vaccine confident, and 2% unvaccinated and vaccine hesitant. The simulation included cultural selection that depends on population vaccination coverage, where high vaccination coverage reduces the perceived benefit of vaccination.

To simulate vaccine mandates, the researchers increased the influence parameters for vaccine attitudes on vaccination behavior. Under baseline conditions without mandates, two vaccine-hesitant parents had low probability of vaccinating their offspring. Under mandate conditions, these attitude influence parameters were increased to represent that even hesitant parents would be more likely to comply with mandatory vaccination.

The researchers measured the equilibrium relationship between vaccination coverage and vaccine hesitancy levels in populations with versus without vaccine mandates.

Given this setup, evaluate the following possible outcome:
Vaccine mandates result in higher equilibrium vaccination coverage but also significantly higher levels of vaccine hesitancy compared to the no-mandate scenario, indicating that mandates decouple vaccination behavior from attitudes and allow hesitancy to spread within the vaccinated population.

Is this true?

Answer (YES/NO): YES